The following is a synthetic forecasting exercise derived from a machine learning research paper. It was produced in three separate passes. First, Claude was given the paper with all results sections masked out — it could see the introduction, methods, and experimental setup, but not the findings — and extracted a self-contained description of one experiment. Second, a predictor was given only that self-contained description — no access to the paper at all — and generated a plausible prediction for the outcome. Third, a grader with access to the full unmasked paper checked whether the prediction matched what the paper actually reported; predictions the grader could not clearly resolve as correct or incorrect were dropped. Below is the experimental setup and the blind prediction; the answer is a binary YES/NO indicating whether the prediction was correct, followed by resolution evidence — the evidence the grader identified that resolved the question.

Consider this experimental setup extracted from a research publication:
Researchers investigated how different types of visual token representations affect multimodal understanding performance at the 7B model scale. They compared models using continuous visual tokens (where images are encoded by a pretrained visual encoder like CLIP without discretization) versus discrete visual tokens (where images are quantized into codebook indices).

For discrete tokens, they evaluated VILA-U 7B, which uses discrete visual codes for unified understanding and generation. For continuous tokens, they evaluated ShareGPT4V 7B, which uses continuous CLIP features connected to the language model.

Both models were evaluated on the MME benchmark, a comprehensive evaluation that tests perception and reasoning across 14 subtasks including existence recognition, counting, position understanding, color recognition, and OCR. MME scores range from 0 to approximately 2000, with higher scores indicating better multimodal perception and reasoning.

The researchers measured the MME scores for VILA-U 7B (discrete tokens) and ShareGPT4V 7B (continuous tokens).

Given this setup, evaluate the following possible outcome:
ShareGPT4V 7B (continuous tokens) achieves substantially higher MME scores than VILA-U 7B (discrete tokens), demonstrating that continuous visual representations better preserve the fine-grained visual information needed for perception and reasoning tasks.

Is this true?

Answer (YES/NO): YES